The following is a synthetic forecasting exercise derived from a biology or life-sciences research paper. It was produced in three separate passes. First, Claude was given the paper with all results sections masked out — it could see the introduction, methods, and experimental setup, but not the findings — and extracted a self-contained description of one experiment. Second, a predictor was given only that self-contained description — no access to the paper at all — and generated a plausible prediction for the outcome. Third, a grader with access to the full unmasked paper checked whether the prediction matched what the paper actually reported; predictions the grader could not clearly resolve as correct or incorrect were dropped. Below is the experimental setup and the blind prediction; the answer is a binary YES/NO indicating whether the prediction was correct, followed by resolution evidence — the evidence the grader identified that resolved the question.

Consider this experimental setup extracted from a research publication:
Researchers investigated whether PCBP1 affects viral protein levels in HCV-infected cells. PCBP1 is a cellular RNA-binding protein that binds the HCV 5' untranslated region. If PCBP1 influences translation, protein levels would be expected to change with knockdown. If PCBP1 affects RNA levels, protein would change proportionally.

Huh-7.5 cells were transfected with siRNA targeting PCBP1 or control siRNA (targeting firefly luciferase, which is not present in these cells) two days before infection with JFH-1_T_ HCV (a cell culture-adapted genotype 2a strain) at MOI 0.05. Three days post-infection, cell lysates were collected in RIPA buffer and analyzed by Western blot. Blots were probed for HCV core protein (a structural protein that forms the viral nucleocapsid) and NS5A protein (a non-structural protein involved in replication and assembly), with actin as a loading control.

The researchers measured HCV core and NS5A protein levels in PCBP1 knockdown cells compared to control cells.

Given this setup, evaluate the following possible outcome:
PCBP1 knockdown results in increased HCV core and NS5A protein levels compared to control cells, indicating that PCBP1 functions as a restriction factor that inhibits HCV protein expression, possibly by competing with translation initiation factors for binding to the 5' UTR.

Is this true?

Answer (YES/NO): NO